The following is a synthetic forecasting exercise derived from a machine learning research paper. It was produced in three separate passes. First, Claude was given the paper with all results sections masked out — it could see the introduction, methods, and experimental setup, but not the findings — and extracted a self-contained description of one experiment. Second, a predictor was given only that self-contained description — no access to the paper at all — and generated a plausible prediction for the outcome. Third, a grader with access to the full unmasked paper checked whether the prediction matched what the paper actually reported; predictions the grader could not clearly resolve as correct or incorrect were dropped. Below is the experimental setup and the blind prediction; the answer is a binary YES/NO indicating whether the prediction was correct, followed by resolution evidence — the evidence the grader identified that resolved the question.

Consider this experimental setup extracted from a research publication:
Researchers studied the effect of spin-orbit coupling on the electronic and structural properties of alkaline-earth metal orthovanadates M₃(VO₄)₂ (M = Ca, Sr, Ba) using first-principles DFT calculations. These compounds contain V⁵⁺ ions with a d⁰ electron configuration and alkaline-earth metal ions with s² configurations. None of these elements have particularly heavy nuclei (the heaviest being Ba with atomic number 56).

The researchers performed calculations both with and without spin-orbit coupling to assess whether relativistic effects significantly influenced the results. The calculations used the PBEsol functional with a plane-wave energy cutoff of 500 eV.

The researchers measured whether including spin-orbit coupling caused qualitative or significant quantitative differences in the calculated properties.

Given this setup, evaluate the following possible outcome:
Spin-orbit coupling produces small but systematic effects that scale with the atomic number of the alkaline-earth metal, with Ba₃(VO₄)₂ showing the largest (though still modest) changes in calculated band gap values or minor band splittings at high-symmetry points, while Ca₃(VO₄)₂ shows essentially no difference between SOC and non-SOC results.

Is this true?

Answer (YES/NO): NO